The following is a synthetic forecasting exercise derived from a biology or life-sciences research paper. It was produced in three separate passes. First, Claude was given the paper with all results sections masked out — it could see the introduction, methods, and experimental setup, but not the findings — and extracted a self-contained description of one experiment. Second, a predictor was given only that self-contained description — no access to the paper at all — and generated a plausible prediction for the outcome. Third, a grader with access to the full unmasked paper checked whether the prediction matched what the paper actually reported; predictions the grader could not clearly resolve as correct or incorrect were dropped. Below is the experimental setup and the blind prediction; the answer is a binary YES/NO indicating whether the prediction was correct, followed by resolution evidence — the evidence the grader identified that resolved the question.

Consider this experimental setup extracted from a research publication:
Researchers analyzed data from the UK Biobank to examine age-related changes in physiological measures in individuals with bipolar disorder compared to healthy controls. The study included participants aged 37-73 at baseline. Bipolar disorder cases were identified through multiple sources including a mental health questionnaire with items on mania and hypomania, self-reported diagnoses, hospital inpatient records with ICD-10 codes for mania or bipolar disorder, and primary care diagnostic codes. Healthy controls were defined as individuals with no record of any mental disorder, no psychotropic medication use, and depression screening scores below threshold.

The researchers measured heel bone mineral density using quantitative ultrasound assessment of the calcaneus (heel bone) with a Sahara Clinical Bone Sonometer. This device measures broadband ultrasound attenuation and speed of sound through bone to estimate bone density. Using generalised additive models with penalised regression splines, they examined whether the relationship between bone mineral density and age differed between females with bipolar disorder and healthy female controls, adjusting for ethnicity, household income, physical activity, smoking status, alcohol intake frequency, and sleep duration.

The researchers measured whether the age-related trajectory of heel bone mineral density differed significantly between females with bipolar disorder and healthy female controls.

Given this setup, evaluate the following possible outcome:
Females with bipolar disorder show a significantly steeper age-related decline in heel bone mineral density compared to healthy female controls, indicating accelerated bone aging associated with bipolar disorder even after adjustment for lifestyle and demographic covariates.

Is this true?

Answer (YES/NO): NO